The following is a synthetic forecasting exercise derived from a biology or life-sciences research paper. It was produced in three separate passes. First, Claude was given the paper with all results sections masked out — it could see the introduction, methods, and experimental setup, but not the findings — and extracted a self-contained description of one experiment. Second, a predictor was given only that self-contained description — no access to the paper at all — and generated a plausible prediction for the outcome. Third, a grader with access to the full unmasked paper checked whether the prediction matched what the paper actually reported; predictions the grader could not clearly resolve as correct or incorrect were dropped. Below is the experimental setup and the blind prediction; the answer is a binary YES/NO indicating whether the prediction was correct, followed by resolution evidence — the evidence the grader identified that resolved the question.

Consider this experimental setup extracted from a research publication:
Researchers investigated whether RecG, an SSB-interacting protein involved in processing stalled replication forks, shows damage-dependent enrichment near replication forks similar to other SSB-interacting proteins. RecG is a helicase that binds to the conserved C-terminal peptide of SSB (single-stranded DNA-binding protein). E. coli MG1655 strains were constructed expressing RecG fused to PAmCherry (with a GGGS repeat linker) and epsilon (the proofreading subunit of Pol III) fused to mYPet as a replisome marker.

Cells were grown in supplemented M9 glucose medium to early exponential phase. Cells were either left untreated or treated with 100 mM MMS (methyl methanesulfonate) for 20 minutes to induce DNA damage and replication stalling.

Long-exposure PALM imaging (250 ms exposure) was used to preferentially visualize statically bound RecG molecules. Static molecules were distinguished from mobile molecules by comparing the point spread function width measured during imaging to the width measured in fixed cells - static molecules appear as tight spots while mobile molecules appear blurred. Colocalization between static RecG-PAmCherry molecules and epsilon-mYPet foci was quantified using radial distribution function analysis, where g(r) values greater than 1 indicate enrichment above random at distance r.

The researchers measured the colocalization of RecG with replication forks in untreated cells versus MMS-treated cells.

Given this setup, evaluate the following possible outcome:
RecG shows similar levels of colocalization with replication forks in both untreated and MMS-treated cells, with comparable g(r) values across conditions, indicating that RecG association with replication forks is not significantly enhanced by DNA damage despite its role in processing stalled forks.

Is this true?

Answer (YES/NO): NO